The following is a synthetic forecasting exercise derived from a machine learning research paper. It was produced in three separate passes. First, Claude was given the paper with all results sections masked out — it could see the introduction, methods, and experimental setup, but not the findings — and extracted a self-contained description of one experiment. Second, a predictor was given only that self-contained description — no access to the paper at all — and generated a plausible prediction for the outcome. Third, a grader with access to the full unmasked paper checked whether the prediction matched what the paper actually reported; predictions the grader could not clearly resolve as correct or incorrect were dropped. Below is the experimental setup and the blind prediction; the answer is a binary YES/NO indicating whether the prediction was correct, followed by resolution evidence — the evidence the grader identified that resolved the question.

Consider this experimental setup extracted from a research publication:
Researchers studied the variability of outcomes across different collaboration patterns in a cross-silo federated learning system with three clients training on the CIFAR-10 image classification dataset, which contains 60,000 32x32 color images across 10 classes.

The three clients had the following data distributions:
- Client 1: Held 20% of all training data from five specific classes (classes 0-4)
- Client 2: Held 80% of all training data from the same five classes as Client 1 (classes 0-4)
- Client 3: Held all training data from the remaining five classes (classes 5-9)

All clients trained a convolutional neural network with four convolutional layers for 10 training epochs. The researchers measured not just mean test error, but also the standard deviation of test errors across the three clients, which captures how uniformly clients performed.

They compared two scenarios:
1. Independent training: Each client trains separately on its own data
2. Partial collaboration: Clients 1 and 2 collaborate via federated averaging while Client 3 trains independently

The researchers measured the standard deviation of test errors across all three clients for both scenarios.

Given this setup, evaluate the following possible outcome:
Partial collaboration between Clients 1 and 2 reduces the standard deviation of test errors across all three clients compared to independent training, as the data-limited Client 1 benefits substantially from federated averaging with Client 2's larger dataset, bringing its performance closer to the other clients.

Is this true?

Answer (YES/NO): YES